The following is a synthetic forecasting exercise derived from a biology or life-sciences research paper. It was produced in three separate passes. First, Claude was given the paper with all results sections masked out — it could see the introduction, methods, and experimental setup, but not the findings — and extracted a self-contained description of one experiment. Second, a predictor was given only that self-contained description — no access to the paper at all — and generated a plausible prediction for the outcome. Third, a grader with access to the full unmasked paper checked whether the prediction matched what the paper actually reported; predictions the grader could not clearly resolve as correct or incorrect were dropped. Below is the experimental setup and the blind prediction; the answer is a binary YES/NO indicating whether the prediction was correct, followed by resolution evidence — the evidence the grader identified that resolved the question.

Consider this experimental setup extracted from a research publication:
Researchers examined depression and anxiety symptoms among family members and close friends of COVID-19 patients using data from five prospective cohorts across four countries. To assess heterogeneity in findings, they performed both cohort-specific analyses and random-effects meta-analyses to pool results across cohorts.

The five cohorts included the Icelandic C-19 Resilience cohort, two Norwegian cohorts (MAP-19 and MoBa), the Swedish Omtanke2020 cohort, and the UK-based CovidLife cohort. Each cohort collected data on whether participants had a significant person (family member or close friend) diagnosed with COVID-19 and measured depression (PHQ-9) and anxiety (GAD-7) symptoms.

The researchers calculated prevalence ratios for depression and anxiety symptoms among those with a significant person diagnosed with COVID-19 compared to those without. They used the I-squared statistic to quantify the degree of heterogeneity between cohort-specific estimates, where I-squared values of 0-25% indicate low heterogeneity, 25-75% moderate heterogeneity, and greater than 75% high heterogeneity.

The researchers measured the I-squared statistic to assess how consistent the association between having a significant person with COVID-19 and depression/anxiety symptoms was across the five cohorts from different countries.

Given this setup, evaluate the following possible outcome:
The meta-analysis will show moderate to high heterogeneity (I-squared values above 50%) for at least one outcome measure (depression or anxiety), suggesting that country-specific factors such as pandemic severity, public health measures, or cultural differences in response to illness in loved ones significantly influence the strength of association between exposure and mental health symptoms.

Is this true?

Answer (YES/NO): YES